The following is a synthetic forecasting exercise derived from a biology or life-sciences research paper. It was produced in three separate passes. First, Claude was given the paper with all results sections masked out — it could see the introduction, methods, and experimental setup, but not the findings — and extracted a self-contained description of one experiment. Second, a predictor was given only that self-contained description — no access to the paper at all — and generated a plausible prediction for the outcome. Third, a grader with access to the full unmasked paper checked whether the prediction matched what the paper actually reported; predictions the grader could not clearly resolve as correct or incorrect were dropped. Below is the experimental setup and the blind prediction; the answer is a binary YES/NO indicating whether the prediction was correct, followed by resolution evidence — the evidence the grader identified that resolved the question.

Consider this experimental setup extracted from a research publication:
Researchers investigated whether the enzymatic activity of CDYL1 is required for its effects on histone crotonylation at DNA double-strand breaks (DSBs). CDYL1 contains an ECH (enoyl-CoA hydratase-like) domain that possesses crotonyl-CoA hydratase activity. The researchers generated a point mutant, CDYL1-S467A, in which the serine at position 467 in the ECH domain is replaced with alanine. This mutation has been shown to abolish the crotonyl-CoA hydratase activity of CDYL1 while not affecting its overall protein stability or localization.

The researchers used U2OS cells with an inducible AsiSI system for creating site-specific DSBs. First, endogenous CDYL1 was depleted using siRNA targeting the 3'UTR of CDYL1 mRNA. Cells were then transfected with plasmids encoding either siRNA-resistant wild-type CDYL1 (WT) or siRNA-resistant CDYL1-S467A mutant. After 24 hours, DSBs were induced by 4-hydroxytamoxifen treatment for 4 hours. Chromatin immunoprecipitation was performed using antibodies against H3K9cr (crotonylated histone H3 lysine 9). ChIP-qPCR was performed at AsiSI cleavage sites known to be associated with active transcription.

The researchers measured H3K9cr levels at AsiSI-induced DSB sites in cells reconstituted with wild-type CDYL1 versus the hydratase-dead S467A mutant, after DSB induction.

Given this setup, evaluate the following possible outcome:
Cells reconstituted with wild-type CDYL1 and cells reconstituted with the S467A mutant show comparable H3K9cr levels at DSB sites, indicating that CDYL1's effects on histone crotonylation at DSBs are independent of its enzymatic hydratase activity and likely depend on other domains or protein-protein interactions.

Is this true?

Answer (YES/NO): NO